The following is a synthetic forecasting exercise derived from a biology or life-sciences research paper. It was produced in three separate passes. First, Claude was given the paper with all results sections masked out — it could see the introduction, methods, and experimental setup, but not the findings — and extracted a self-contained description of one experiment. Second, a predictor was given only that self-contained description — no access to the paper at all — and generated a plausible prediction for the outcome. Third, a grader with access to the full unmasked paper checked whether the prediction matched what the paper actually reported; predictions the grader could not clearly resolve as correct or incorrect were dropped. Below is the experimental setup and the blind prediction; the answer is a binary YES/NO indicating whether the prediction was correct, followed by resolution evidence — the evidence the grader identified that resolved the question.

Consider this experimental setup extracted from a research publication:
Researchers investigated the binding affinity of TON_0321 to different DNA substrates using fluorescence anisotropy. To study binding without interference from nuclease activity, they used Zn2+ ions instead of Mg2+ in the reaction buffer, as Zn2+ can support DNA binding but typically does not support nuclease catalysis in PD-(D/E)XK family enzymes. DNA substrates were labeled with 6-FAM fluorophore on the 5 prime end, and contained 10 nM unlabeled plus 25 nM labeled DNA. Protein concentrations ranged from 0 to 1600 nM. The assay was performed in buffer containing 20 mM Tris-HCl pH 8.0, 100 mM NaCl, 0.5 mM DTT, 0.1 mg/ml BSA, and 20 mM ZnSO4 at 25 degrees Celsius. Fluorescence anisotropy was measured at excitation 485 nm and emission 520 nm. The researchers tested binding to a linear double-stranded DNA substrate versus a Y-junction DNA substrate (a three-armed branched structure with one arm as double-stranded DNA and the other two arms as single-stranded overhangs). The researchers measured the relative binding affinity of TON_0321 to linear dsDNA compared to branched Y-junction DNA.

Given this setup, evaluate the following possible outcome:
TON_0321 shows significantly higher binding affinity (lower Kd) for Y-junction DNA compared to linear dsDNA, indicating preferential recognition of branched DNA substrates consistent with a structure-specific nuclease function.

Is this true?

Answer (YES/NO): NO